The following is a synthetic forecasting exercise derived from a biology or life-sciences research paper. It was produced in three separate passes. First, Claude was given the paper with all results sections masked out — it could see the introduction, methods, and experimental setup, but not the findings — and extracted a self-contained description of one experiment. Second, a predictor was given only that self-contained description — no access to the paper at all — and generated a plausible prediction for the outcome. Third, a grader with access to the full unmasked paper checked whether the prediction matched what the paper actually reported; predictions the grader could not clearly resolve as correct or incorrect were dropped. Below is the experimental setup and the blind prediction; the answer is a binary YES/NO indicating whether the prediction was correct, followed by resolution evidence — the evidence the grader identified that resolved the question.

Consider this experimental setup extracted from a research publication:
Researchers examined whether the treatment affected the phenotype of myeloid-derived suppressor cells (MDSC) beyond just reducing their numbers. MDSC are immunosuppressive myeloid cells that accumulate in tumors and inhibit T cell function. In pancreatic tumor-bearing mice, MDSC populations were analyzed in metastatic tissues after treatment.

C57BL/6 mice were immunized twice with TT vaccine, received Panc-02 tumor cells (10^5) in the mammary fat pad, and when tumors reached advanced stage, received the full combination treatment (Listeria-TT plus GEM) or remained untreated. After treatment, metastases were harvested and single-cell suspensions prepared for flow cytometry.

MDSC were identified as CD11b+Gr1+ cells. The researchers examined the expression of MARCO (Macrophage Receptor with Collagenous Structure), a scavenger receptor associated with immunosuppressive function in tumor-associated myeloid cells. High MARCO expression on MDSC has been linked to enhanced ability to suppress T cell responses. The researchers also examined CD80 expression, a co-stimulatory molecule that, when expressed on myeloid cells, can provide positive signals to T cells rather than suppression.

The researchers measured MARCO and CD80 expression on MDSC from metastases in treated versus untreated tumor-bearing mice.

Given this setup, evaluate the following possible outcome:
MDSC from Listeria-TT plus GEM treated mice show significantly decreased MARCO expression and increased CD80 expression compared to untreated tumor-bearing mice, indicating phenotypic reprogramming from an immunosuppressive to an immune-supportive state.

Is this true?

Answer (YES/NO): YES